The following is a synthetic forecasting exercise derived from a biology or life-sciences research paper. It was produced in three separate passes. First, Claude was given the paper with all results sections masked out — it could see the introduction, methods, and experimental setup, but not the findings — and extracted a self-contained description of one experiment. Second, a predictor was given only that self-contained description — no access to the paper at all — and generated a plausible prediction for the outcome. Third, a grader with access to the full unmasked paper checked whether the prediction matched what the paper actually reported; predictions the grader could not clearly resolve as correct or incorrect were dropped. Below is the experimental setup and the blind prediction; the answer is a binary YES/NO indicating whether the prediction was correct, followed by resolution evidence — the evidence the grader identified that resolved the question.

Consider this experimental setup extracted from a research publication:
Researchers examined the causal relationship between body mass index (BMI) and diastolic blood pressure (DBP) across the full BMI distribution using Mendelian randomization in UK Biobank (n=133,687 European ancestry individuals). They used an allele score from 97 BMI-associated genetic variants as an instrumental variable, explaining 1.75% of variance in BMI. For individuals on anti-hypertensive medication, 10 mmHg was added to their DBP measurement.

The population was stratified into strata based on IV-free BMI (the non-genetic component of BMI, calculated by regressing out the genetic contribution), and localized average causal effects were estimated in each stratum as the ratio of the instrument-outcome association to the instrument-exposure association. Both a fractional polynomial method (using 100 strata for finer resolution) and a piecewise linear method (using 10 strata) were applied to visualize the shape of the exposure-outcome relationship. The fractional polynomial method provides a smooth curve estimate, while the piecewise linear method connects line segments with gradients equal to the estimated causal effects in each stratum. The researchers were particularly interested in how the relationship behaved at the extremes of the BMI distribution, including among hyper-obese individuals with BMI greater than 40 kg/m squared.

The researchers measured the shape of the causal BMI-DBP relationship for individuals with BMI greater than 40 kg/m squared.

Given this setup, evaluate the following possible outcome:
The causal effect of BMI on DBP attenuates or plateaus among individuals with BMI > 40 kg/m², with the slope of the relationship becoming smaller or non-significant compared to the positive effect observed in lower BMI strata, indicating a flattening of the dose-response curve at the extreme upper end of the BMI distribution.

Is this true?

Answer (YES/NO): NO